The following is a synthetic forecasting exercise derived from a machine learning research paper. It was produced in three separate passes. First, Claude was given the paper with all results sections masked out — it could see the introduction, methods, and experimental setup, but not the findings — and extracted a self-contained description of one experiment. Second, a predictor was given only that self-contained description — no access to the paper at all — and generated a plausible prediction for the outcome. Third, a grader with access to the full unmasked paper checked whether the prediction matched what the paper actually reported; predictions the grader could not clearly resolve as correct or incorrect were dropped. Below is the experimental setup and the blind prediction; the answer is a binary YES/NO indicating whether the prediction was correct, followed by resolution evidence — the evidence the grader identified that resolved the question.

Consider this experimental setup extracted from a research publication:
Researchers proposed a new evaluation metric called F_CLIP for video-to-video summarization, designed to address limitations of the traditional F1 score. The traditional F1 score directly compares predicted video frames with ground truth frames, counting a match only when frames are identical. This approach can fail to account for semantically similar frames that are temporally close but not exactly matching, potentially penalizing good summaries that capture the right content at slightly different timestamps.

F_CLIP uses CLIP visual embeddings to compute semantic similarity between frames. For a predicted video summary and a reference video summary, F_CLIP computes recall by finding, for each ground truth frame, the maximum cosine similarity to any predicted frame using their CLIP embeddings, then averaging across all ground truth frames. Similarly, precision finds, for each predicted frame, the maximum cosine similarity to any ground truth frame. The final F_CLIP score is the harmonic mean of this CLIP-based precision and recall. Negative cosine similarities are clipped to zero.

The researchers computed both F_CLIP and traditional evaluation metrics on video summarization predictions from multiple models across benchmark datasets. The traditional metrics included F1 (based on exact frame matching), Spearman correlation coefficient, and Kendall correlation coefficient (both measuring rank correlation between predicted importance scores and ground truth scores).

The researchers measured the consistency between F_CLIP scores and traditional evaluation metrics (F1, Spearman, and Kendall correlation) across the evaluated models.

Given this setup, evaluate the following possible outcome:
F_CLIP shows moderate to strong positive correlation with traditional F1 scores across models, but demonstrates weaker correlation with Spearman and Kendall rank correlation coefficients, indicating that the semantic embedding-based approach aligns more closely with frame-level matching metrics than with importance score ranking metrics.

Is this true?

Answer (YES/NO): NO